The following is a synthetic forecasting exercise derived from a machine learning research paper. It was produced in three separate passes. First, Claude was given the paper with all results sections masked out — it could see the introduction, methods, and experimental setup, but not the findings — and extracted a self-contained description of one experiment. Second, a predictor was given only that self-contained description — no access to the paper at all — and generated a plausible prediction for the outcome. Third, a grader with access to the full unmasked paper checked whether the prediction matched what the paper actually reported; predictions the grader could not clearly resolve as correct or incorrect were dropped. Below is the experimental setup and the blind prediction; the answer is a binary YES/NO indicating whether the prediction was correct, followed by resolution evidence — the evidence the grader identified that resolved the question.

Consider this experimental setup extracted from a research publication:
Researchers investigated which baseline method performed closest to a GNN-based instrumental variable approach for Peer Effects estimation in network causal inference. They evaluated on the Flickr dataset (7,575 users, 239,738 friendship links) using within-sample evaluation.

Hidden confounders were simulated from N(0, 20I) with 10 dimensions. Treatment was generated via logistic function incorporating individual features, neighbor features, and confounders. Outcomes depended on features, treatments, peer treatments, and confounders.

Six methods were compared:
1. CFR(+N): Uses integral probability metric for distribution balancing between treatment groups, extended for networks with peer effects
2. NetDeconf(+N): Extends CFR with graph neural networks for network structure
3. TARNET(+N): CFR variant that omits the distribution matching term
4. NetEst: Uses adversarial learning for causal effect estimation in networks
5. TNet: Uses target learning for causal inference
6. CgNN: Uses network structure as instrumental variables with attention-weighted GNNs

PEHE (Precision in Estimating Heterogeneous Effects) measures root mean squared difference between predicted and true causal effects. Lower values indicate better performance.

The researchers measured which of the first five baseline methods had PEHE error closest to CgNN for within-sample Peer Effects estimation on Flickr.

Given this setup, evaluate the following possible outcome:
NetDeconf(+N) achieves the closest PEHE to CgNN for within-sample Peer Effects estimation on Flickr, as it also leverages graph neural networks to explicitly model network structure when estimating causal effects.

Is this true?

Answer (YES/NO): NO